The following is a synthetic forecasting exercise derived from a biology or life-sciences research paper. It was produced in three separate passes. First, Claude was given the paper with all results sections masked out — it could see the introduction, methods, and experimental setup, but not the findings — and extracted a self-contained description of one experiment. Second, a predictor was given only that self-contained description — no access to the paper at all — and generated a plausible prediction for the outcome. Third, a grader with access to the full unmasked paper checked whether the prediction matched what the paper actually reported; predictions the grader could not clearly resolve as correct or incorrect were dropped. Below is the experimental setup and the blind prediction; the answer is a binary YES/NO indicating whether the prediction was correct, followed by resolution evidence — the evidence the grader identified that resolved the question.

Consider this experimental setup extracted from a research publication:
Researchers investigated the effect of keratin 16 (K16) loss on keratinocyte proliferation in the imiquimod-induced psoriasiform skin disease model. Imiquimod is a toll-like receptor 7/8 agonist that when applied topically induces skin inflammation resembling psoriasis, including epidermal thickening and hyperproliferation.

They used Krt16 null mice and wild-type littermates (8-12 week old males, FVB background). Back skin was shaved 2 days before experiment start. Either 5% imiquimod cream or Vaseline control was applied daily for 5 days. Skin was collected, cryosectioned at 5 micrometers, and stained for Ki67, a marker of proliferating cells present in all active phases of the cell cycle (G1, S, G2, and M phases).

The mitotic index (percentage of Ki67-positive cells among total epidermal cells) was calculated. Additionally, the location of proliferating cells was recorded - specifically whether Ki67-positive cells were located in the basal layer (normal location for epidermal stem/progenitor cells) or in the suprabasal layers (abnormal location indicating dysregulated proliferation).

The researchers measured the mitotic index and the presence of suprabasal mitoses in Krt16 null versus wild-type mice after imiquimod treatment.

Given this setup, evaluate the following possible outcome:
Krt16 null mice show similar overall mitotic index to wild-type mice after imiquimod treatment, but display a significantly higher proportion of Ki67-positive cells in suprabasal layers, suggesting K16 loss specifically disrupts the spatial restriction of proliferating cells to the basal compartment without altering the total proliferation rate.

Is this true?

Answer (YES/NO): NO